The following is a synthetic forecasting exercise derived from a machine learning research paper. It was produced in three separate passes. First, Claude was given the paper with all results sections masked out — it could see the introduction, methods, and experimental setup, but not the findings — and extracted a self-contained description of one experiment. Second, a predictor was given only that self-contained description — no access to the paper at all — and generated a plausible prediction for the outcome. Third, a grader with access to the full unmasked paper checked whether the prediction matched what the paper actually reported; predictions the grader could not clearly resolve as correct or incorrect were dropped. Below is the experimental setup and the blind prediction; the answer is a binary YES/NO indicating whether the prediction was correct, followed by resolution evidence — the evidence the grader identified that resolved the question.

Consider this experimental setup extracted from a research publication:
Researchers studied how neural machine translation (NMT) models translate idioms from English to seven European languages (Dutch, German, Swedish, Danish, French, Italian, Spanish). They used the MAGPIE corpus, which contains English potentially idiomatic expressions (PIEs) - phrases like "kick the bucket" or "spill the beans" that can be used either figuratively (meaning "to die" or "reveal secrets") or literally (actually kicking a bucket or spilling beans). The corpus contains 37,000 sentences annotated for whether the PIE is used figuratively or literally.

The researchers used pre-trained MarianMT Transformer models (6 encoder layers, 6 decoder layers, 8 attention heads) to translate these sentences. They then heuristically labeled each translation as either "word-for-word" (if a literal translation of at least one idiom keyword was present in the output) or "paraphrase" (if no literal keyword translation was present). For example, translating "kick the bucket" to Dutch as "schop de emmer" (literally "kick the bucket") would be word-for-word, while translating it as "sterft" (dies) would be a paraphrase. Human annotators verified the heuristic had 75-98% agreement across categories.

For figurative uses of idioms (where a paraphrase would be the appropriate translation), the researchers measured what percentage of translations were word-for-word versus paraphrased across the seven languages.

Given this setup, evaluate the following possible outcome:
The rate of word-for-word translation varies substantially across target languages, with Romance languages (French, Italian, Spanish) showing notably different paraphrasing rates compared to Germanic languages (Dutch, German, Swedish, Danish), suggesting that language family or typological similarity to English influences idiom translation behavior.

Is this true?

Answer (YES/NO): NO